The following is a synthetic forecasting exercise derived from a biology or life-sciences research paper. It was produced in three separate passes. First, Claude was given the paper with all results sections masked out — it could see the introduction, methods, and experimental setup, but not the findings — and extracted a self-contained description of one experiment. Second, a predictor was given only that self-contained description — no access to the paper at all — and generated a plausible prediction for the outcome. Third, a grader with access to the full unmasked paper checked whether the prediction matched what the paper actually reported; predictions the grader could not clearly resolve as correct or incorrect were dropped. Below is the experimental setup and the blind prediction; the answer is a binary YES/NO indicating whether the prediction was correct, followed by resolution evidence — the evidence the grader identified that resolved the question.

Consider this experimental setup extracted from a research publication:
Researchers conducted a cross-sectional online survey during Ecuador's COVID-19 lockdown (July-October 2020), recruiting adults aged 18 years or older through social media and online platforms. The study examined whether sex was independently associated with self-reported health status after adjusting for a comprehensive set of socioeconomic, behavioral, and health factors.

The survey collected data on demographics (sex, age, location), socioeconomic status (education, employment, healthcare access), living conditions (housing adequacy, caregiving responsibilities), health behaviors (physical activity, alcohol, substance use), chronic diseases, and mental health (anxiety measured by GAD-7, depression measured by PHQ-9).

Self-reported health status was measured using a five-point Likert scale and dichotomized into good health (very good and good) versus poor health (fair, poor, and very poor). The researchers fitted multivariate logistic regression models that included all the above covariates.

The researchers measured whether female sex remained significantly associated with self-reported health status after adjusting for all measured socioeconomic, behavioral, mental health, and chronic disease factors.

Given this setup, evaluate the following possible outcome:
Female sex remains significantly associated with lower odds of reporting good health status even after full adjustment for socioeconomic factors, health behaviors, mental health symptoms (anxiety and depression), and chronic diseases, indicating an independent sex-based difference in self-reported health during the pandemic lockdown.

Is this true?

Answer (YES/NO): YES